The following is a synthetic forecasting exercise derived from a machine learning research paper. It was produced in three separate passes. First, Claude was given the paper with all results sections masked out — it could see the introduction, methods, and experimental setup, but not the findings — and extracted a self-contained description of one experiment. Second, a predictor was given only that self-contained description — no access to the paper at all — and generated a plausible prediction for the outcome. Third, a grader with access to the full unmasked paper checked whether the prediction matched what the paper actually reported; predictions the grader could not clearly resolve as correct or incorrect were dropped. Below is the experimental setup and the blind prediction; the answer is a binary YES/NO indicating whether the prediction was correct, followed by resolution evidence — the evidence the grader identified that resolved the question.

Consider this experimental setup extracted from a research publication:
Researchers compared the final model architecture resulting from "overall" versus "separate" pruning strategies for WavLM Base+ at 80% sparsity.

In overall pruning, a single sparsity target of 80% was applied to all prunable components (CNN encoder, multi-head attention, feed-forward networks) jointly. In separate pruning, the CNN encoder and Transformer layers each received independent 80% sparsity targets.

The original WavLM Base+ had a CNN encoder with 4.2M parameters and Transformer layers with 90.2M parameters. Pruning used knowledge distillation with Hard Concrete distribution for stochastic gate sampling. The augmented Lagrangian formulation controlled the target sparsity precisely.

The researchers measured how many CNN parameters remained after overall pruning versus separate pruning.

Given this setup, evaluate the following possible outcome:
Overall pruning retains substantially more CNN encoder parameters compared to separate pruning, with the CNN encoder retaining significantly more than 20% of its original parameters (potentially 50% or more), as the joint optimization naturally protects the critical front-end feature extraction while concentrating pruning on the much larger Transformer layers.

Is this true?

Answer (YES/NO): NO